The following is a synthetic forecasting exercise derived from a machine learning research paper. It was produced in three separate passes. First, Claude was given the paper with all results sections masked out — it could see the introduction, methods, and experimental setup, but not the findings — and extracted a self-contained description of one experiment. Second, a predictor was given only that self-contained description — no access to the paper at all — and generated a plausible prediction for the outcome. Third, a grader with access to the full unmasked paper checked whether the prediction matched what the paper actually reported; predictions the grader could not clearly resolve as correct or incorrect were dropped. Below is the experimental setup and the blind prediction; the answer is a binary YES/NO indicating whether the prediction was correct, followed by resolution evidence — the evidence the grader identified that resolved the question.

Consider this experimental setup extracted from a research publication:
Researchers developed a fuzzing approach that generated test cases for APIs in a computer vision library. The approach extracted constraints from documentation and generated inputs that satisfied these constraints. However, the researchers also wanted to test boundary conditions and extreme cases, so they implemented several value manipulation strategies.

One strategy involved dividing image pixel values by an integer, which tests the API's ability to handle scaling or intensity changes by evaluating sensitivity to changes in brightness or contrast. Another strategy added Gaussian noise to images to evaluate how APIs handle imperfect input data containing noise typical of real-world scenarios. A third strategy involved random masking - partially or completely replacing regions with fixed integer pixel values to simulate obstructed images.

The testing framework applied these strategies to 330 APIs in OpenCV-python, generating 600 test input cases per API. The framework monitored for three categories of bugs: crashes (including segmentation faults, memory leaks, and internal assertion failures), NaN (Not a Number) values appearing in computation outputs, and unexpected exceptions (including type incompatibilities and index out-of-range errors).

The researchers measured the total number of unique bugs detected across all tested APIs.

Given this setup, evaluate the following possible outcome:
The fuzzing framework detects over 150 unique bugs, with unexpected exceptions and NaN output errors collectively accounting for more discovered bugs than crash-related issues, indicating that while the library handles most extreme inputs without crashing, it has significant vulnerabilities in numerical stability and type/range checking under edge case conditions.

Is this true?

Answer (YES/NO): NO